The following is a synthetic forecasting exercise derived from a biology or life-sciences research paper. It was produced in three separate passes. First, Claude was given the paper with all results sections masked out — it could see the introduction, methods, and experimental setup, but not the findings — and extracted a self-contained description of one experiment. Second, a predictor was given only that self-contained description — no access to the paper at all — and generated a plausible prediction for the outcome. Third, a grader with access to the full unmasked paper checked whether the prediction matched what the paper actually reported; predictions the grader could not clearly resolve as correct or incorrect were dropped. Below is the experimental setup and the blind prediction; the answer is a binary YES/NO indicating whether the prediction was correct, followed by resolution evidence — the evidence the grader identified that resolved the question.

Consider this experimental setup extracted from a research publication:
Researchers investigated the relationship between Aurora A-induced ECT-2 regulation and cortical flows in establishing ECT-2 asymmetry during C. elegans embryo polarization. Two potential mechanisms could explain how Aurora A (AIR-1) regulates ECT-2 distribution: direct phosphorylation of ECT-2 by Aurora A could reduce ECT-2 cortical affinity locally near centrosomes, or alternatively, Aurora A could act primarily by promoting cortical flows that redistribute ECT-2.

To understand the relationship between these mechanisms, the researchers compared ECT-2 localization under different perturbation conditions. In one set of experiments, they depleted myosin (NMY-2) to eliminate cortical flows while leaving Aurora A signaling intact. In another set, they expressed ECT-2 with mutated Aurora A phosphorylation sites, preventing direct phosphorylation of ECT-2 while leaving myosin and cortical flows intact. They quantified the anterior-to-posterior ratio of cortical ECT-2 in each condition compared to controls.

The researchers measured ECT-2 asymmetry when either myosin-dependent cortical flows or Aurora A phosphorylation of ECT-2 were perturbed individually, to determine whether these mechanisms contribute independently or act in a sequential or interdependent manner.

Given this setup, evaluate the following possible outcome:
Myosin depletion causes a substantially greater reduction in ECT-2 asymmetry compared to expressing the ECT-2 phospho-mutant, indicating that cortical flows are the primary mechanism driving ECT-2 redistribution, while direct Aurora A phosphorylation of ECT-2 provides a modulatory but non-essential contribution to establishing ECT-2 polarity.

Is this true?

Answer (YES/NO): NO